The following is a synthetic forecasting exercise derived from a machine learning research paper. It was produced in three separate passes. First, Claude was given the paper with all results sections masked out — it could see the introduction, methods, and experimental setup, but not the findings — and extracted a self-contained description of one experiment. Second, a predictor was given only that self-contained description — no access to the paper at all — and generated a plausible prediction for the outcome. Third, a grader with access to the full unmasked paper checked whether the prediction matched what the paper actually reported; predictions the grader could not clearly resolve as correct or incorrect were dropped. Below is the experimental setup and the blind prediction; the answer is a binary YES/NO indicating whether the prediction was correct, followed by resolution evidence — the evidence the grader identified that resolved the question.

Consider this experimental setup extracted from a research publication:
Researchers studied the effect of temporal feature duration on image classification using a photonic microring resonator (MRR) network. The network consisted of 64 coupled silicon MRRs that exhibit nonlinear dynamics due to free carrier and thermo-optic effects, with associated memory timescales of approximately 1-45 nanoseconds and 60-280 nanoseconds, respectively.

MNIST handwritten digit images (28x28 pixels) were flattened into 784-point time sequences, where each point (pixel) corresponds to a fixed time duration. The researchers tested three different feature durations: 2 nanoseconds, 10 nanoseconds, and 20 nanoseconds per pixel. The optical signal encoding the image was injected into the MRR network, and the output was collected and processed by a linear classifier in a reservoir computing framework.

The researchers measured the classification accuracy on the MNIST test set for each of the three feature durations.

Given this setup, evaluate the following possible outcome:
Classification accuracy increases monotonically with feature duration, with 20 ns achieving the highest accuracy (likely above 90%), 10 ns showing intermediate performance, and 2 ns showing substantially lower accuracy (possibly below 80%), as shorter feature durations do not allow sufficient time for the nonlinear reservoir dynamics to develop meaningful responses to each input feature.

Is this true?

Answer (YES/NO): NO